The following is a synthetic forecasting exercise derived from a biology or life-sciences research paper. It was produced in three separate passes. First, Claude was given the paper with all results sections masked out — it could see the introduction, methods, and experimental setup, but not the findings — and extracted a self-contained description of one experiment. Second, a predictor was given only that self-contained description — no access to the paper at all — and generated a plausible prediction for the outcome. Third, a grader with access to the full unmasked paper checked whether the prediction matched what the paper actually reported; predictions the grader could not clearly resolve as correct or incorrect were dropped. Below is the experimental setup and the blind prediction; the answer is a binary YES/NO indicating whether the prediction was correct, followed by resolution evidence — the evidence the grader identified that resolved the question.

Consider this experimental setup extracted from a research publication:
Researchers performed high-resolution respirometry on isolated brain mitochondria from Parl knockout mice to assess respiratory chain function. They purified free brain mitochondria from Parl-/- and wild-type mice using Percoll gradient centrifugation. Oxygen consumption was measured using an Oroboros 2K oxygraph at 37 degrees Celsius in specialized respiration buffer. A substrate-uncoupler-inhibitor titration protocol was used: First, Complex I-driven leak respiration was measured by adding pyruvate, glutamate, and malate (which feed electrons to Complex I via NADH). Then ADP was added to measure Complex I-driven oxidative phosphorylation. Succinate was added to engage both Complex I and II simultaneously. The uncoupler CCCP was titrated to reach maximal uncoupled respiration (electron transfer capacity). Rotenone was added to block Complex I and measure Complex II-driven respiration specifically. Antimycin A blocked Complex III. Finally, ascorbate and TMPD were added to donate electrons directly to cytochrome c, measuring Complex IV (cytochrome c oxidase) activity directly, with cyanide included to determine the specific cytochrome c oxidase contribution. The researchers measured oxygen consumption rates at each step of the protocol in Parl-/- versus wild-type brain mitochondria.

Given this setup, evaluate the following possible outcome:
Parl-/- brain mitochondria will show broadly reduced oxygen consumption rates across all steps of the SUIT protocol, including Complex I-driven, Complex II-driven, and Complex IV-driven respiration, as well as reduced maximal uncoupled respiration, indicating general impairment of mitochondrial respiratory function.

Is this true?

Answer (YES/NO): NO